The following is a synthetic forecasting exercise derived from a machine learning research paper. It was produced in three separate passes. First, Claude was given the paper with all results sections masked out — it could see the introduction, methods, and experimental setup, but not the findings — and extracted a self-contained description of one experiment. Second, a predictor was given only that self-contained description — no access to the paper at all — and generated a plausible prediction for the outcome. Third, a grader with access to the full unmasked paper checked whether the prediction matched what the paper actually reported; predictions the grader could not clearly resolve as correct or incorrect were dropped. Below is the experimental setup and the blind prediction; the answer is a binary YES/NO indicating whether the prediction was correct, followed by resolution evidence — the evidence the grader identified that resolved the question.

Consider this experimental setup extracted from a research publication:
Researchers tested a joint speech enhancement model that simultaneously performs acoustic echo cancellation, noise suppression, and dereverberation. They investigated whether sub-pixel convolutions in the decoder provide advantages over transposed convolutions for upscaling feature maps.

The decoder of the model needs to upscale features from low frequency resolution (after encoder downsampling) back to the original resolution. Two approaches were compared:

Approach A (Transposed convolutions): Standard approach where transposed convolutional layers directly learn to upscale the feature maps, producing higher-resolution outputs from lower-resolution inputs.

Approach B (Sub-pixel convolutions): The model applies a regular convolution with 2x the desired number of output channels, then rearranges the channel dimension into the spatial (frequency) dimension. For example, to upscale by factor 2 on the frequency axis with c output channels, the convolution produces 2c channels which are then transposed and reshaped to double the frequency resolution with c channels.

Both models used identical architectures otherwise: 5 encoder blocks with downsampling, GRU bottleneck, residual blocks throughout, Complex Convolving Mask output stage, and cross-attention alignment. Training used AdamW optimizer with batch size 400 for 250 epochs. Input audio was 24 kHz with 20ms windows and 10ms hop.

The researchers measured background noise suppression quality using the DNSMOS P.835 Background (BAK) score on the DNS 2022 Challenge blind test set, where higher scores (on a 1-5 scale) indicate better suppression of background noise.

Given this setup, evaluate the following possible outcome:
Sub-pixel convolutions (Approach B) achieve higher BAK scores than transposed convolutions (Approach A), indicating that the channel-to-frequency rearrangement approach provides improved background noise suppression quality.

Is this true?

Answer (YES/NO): YES